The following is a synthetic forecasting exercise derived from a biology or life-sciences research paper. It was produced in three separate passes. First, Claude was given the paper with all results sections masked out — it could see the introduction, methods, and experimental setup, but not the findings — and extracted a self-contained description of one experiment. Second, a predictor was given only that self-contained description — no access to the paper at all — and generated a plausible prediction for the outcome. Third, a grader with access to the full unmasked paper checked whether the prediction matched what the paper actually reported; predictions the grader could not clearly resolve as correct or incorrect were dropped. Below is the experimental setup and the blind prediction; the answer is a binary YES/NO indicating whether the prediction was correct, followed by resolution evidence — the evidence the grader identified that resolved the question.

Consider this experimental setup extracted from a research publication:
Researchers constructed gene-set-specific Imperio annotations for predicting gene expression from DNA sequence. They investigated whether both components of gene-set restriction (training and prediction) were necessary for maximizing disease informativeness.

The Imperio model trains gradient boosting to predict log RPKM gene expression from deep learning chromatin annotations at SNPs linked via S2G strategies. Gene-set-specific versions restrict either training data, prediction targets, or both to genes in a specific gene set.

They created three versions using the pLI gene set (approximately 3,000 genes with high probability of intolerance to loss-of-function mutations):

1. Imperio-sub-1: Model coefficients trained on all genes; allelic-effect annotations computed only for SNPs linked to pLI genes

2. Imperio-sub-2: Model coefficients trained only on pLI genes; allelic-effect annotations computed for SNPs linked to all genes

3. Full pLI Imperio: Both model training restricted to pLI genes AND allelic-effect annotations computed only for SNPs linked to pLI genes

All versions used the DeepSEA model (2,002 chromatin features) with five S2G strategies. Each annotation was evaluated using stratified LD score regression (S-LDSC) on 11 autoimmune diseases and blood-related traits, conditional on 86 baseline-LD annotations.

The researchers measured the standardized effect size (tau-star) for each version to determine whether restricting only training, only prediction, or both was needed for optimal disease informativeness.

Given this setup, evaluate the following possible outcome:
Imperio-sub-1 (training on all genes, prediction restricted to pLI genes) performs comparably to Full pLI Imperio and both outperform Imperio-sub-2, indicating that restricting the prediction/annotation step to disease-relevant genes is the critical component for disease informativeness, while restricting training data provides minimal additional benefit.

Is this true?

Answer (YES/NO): NO